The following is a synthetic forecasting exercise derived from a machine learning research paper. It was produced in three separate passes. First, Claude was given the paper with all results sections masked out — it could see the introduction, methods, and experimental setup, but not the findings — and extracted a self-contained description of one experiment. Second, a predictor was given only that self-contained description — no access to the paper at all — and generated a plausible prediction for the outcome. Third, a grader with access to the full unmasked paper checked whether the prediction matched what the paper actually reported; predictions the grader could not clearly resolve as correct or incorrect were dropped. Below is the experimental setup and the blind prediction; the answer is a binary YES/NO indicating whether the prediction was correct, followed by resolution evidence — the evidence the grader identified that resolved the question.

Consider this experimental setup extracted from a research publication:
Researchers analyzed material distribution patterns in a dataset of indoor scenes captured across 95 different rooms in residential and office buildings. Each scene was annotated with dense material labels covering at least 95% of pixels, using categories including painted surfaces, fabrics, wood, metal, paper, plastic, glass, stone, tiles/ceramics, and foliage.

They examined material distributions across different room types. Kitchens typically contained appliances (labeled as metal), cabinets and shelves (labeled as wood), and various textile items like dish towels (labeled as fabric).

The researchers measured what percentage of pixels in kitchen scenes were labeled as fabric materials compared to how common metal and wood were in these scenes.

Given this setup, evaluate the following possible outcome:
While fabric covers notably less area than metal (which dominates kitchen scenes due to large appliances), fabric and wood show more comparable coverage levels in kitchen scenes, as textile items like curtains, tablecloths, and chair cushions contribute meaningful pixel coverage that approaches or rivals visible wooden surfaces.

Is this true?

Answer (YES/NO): NO